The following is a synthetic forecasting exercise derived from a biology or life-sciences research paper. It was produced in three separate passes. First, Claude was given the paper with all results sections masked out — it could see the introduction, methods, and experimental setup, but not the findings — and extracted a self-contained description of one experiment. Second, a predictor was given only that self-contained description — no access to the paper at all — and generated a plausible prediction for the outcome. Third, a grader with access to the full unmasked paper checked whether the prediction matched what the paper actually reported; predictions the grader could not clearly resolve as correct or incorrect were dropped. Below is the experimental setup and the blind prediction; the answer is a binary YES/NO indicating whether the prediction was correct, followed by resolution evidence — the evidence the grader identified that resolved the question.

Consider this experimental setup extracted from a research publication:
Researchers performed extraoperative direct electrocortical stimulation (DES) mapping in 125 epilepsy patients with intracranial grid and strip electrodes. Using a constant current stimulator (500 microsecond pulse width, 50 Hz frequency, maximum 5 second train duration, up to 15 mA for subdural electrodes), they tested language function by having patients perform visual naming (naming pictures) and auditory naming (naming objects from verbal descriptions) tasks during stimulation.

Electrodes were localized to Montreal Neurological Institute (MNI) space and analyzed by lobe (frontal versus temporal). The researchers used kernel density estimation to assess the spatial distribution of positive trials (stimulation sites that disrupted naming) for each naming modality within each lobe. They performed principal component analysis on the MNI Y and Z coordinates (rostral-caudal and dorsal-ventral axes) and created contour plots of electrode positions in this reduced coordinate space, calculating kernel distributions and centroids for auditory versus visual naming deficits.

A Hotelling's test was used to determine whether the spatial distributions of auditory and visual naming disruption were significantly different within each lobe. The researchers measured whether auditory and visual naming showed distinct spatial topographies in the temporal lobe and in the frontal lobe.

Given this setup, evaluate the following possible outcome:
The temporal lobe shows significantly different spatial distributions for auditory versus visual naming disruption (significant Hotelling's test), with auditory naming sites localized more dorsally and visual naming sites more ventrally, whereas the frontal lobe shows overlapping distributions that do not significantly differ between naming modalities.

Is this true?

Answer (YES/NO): NO